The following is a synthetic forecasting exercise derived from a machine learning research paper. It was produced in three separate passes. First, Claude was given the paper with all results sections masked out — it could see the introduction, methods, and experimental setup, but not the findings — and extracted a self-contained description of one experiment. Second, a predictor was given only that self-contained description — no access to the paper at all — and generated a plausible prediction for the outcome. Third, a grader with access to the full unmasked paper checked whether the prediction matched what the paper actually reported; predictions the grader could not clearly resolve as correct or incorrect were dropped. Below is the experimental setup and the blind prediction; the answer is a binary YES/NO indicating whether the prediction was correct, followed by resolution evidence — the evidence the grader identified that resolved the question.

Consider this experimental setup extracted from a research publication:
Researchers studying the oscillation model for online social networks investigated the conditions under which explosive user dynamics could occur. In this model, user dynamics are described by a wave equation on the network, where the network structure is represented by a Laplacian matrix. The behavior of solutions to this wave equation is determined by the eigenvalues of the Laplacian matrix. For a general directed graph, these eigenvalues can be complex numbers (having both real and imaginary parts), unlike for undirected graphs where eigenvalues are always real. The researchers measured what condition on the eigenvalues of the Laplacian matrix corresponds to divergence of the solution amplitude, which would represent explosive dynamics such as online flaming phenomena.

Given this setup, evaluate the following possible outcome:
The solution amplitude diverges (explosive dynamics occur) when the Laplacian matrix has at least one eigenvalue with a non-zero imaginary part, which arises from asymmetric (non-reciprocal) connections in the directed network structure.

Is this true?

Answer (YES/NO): YES